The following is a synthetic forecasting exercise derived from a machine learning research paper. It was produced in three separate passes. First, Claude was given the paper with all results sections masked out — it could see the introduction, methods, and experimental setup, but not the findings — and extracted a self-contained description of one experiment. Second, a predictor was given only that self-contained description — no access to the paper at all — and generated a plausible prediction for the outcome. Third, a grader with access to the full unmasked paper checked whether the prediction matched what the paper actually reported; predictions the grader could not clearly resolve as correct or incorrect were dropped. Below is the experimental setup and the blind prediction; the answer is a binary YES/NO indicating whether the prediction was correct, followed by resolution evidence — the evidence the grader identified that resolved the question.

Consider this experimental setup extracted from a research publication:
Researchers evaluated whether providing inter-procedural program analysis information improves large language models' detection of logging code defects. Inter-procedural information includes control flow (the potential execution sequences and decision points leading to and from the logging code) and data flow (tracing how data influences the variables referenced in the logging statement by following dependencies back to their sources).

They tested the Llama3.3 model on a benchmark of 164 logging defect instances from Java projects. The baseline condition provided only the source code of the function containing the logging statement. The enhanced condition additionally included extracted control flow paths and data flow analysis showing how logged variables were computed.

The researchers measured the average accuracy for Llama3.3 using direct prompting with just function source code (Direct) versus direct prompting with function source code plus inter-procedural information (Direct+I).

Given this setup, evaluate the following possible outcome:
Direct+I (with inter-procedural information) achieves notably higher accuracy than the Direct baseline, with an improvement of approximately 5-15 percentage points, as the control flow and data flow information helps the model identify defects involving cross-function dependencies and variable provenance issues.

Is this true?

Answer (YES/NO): NO